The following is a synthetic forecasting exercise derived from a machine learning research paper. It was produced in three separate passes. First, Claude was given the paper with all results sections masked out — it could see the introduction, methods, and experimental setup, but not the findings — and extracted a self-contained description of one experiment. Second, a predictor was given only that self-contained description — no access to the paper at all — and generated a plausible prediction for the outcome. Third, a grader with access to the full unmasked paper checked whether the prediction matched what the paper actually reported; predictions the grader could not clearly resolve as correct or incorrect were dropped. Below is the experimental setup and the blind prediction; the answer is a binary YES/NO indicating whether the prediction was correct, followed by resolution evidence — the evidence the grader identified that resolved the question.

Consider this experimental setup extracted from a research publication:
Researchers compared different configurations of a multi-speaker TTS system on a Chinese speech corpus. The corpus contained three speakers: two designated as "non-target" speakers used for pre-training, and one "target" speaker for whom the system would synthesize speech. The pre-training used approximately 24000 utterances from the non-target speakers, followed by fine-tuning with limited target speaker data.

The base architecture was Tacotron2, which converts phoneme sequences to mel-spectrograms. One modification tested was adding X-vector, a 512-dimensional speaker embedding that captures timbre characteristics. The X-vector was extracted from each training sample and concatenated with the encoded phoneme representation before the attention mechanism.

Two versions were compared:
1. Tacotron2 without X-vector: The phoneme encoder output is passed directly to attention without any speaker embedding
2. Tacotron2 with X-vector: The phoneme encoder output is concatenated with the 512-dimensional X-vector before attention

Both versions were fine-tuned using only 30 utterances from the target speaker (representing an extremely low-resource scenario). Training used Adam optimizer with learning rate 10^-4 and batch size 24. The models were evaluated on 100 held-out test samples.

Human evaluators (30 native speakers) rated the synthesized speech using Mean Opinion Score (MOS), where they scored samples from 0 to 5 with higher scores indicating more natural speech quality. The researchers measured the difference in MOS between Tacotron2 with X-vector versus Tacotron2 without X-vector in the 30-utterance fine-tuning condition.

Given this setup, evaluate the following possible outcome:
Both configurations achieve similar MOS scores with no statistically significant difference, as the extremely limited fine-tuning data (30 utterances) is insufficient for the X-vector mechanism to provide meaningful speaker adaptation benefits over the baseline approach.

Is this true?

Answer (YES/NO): NO